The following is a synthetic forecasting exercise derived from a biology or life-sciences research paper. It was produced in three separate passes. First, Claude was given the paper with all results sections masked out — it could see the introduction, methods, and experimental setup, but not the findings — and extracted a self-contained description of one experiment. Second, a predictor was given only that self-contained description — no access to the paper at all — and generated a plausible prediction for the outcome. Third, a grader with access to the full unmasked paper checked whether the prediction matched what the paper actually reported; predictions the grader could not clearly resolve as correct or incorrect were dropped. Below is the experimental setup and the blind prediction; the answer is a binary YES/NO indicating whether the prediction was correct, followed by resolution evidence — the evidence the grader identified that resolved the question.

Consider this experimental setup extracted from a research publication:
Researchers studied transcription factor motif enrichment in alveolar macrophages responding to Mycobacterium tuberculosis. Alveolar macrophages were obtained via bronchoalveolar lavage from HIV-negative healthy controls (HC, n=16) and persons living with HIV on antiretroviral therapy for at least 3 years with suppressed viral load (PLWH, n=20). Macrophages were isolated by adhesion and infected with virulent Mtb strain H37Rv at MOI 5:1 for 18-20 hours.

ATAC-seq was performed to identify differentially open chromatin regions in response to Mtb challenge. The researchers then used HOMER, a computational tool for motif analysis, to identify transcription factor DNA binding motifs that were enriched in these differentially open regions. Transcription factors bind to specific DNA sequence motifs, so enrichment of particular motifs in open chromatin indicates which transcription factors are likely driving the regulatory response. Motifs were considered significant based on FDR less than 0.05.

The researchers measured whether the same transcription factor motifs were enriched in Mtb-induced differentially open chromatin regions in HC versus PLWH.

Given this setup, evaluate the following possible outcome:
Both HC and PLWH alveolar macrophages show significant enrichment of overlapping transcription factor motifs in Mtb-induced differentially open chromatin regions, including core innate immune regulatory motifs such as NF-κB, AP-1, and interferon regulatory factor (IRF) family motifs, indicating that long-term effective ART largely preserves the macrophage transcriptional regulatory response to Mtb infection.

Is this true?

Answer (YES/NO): NO